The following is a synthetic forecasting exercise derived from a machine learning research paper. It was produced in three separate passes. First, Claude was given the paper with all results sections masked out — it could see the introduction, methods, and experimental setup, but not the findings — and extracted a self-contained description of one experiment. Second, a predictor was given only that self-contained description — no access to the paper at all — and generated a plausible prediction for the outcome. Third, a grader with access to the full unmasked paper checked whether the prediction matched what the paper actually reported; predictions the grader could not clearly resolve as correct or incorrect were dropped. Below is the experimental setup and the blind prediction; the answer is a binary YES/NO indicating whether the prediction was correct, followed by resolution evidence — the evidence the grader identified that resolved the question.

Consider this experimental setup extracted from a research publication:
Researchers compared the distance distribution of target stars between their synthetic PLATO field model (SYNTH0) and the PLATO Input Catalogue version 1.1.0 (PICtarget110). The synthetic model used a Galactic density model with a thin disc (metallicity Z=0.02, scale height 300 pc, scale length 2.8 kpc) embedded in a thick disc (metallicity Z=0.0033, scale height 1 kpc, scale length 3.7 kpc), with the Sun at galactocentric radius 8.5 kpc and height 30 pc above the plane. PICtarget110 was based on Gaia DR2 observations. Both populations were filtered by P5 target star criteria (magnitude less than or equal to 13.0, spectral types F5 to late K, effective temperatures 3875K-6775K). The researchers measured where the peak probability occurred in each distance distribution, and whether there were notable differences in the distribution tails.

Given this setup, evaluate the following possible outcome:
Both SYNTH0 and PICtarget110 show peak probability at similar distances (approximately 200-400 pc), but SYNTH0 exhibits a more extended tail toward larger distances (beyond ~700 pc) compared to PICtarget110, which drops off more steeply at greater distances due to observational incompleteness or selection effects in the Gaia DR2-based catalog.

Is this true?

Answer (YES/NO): NO